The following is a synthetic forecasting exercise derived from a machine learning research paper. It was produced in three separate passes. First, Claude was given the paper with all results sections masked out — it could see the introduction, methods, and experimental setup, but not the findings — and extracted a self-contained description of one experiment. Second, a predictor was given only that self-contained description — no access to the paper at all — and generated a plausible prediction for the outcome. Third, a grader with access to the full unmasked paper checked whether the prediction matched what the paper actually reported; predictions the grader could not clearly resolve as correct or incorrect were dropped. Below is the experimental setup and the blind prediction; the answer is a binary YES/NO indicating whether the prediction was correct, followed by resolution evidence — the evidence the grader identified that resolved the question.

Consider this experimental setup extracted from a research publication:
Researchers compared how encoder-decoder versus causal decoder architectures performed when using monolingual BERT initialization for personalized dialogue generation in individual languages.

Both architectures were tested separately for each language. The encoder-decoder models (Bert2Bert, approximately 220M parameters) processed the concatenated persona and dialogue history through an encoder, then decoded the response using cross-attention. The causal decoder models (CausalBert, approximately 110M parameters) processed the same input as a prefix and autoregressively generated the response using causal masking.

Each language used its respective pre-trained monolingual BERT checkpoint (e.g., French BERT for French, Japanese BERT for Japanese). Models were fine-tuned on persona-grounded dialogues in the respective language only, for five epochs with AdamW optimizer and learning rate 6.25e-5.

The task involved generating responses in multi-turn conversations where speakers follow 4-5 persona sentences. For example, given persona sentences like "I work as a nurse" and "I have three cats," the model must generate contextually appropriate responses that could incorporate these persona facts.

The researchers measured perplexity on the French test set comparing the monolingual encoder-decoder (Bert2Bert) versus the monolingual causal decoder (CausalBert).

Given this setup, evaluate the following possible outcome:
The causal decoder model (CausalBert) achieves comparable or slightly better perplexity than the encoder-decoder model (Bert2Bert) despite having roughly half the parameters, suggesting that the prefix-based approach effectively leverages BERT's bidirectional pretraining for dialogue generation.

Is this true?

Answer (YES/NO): YES